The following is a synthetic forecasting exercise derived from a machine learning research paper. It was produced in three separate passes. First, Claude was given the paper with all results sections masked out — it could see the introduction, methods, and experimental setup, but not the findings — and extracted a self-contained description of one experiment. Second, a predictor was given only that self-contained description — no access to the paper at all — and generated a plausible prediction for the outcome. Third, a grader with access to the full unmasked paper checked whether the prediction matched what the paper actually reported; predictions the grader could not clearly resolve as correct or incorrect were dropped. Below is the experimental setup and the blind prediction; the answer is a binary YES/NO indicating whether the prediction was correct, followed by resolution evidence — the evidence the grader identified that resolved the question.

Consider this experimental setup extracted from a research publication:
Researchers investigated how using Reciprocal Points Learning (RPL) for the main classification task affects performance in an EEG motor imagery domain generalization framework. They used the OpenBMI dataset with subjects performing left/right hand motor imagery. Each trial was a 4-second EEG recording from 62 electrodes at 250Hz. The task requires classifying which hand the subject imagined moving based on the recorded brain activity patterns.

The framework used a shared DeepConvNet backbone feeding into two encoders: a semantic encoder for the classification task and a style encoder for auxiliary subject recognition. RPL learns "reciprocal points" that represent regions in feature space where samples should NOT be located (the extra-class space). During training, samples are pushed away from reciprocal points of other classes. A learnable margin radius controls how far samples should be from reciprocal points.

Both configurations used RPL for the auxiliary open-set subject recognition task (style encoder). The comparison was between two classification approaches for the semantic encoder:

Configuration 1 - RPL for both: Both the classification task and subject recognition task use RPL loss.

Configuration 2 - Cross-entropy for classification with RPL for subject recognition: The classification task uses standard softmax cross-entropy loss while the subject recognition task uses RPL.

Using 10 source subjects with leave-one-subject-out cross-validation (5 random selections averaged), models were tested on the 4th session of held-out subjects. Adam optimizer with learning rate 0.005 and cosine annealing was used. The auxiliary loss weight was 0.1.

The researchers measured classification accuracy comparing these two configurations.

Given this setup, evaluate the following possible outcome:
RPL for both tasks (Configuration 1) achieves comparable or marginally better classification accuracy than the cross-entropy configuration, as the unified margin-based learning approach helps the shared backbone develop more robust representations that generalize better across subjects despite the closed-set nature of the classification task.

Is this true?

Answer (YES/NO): NO